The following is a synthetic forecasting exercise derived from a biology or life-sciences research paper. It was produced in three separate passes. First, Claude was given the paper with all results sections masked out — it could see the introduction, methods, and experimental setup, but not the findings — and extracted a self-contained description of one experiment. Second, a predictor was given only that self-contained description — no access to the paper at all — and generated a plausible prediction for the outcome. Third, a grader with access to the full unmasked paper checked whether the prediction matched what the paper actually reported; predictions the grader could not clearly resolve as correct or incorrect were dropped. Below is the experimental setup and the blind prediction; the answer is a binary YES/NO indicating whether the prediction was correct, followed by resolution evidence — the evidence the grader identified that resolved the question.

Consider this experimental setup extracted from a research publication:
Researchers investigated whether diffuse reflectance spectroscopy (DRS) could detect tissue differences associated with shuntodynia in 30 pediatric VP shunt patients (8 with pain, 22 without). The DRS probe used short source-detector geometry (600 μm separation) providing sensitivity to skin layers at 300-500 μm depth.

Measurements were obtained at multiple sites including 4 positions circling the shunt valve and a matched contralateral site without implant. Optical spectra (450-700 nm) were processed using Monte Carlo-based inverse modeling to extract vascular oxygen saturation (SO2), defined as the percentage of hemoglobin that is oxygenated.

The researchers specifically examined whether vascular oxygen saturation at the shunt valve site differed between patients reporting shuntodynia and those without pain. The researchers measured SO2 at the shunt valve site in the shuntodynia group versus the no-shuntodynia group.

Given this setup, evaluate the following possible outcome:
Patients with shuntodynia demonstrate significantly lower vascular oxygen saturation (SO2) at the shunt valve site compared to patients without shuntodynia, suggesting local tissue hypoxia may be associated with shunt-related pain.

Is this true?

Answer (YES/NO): YES